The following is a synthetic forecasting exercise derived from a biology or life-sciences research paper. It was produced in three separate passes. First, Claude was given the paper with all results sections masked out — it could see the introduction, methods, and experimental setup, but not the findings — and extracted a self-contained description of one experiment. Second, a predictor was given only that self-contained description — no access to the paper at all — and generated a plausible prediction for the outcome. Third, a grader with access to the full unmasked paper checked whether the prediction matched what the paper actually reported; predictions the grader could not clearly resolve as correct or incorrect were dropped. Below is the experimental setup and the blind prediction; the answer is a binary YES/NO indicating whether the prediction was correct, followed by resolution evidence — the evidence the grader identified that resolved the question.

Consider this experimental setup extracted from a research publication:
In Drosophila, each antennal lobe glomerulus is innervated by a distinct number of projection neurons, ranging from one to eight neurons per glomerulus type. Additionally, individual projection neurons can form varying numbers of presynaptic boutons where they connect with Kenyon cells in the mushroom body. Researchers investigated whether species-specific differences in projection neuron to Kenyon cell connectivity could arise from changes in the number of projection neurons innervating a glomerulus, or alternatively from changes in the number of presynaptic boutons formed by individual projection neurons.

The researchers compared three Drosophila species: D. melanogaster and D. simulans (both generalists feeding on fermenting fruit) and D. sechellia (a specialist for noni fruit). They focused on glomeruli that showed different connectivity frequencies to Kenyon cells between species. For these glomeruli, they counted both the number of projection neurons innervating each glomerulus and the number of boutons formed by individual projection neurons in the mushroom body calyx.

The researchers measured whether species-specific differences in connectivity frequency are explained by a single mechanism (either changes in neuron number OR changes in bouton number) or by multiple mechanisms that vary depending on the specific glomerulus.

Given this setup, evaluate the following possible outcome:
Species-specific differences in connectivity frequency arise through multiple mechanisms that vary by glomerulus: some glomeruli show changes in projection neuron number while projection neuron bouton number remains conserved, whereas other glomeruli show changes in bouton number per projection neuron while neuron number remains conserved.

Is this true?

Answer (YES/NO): YES